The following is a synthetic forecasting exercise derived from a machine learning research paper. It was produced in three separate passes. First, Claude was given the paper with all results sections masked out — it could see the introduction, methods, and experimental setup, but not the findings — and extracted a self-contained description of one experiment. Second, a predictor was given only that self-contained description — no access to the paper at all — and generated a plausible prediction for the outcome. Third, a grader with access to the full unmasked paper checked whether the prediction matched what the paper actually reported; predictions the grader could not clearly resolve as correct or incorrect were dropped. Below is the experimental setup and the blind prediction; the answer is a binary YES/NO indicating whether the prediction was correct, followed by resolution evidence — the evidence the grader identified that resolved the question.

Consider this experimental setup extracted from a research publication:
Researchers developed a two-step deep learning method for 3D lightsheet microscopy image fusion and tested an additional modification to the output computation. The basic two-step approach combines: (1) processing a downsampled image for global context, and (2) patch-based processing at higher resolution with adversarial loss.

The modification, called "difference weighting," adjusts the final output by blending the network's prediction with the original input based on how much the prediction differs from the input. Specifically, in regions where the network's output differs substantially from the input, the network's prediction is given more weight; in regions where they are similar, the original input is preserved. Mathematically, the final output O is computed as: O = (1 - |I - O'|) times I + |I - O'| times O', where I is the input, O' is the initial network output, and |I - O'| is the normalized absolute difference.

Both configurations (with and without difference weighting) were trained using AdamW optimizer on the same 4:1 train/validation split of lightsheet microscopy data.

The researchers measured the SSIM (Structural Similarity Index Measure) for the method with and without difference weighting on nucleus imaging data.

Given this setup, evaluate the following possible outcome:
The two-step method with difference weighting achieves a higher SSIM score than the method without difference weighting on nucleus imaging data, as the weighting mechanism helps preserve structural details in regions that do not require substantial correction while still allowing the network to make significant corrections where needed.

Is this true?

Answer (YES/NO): YES